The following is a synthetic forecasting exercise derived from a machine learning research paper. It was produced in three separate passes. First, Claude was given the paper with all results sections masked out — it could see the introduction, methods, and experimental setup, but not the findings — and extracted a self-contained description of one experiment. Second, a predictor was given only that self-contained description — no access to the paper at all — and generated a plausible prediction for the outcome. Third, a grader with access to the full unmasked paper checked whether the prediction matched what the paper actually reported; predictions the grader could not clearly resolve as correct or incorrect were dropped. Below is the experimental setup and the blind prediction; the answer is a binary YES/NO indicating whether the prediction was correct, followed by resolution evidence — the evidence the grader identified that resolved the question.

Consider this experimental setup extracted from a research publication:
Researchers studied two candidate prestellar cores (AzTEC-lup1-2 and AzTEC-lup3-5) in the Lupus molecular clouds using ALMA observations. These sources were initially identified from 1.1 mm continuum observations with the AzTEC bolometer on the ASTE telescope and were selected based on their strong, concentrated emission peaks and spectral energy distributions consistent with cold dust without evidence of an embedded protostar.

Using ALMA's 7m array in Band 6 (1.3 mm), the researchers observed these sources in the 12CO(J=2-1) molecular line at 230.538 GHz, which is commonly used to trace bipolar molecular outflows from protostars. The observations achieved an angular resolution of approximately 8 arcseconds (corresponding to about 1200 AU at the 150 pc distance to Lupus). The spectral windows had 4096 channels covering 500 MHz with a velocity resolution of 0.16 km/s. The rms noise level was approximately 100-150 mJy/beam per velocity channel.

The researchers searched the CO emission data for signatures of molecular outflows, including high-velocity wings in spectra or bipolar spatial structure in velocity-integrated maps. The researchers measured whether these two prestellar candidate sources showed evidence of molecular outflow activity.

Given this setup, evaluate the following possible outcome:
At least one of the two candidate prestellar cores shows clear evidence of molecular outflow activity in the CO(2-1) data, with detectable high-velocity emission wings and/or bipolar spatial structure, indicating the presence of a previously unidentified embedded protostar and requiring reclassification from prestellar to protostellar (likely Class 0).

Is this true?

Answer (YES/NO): NO